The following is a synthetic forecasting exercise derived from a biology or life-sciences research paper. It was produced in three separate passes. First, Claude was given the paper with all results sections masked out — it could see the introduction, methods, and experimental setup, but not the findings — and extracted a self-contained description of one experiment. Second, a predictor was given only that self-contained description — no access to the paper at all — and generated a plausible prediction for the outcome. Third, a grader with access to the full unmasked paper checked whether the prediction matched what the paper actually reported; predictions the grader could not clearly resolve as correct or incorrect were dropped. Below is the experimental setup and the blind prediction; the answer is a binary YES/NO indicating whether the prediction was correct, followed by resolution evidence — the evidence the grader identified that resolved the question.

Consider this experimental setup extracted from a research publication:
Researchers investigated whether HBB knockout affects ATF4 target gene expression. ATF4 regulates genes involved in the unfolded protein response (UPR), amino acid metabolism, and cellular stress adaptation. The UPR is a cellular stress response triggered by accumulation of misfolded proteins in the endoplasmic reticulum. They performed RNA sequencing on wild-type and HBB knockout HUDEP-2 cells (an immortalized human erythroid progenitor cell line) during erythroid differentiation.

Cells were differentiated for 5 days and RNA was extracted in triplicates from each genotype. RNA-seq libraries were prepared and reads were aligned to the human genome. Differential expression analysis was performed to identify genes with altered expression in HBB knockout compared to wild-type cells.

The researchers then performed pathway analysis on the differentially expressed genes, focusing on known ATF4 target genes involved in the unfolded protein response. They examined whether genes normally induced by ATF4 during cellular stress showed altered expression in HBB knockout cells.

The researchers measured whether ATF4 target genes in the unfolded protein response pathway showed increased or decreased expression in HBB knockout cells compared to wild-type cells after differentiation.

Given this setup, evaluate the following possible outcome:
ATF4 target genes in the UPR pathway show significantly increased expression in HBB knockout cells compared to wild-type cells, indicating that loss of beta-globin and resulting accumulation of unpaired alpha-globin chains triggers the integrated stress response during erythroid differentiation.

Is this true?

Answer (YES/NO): NO